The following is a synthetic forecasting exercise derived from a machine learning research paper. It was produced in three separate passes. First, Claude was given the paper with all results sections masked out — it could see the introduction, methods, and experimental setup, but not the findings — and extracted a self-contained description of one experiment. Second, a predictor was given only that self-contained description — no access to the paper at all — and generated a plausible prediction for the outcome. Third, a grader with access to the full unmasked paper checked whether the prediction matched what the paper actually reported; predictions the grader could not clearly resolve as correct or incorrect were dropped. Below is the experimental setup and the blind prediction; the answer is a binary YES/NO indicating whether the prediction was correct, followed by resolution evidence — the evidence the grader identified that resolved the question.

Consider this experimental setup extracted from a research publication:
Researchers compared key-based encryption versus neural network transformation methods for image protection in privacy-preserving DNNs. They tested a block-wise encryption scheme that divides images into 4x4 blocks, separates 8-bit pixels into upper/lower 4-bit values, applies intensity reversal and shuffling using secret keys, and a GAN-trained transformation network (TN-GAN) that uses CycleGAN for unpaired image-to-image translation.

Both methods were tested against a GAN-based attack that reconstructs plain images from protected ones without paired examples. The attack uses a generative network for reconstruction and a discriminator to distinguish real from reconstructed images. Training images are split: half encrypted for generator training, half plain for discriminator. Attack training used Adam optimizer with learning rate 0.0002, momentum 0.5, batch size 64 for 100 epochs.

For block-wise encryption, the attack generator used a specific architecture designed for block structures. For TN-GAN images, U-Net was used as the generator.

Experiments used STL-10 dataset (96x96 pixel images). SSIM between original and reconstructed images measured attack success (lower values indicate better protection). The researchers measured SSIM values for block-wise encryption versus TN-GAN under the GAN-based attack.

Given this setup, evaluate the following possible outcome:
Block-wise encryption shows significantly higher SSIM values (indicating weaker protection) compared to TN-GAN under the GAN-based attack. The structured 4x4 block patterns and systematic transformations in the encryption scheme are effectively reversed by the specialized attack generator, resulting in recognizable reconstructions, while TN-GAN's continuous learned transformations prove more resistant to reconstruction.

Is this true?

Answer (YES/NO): YES